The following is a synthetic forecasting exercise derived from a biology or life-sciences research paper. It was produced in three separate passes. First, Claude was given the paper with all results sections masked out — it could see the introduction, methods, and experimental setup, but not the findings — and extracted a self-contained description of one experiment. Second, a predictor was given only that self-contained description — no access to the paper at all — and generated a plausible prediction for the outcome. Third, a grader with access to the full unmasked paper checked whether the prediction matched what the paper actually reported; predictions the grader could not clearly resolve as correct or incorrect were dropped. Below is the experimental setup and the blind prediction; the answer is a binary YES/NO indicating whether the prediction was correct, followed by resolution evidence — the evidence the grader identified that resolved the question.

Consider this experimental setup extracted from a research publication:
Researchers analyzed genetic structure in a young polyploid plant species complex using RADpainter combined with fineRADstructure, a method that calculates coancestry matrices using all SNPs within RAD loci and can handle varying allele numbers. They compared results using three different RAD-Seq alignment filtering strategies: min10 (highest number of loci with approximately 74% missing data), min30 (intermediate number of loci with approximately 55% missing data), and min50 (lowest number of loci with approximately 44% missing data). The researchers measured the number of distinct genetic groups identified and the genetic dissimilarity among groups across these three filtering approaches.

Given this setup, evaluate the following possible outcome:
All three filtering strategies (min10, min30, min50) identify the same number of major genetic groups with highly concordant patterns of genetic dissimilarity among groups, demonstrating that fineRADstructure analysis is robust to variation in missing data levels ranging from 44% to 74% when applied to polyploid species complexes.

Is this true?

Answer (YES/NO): NO